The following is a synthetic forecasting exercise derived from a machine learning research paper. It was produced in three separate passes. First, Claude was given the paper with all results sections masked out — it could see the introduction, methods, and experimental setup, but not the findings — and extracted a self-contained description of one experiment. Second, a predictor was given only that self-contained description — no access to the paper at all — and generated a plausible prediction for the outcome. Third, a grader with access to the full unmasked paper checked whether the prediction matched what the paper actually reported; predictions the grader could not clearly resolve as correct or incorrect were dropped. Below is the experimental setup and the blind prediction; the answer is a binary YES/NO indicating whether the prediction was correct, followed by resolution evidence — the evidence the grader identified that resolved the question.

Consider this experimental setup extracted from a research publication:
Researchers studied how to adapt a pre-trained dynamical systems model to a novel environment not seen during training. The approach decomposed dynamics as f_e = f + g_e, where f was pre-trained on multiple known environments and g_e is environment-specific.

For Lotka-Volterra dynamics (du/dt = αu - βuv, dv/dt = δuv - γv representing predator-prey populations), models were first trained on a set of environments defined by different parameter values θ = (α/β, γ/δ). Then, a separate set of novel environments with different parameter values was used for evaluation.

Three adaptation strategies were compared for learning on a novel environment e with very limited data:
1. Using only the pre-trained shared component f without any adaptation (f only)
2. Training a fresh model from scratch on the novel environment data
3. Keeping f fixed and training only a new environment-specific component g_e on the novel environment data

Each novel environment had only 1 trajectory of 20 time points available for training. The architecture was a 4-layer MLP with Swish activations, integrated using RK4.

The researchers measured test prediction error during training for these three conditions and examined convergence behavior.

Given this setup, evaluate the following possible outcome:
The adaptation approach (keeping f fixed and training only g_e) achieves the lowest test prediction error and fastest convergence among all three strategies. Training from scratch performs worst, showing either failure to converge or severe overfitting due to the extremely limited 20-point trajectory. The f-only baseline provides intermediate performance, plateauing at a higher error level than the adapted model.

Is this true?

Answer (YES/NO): NO